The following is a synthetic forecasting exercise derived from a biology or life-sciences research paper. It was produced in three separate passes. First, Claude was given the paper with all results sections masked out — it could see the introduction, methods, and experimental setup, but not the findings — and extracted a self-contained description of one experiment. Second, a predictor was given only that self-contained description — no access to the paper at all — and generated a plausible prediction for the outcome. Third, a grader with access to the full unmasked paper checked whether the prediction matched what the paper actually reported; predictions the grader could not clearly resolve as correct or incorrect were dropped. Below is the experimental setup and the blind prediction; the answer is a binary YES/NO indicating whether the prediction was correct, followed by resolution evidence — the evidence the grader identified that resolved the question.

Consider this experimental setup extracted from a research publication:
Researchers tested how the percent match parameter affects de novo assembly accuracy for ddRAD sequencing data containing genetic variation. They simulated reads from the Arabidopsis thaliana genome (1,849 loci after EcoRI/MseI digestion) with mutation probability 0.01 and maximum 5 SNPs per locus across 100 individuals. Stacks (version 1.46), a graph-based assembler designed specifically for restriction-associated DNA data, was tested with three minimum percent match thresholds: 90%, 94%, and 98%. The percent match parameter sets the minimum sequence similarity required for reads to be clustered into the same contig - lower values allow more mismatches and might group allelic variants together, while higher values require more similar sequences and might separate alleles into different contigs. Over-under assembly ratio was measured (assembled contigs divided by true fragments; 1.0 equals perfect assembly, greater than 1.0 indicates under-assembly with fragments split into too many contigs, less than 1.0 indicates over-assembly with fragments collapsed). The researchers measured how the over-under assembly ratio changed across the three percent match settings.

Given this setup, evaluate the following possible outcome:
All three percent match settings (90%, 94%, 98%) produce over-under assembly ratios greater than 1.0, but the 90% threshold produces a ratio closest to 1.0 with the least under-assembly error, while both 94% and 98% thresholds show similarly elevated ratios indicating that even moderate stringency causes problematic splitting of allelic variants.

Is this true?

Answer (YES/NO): NO